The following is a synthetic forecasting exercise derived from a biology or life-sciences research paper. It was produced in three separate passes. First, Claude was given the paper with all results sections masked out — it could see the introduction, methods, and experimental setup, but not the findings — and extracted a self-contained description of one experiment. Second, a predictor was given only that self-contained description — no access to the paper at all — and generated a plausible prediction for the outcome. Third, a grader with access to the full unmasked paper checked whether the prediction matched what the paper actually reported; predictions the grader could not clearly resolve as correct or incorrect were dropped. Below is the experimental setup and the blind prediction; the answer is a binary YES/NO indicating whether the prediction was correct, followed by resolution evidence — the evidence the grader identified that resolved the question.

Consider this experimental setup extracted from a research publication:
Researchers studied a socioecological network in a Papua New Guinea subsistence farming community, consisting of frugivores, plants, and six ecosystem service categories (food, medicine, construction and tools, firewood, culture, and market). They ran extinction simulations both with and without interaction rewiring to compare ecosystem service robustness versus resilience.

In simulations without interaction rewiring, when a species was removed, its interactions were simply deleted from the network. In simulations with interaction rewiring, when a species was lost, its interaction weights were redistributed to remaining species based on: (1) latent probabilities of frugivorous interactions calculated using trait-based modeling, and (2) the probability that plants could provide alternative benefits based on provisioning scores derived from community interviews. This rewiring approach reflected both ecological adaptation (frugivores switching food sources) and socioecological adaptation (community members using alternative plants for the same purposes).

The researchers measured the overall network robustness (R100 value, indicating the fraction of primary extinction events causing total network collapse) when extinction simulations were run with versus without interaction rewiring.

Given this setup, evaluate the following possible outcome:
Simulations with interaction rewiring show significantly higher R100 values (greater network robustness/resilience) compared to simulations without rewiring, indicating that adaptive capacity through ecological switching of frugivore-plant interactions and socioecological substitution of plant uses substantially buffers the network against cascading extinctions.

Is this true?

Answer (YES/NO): YES